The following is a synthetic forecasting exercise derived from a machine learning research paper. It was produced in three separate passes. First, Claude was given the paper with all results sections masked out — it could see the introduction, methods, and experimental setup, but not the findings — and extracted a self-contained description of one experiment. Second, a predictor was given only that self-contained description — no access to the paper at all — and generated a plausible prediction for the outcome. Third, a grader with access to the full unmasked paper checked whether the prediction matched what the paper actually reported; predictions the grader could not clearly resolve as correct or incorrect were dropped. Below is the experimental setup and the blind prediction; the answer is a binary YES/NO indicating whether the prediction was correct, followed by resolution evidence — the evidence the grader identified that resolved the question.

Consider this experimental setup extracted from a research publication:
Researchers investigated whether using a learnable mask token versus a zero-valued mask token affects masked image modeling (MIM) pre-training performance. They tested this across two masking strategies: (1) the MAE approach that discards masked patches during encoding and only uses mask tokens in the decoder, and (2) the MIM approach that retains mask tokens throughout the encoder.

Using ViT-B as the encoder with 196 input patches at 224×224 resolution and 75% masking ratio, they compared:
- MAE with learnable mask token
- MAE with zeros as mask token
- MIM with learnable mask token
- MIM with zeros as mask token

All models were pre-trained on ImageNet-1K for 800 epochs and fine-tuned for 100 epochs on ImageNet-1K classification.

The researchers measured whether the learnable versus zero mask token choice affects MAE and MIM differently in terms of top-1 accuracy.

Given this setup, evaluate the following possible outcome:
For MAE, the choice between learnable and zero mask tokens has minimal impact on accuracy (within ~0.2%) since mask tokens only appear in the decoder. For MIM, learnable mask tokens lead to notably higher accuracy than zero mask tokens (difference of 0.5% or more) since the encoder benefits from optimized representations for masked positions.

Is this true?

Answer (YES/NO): NO